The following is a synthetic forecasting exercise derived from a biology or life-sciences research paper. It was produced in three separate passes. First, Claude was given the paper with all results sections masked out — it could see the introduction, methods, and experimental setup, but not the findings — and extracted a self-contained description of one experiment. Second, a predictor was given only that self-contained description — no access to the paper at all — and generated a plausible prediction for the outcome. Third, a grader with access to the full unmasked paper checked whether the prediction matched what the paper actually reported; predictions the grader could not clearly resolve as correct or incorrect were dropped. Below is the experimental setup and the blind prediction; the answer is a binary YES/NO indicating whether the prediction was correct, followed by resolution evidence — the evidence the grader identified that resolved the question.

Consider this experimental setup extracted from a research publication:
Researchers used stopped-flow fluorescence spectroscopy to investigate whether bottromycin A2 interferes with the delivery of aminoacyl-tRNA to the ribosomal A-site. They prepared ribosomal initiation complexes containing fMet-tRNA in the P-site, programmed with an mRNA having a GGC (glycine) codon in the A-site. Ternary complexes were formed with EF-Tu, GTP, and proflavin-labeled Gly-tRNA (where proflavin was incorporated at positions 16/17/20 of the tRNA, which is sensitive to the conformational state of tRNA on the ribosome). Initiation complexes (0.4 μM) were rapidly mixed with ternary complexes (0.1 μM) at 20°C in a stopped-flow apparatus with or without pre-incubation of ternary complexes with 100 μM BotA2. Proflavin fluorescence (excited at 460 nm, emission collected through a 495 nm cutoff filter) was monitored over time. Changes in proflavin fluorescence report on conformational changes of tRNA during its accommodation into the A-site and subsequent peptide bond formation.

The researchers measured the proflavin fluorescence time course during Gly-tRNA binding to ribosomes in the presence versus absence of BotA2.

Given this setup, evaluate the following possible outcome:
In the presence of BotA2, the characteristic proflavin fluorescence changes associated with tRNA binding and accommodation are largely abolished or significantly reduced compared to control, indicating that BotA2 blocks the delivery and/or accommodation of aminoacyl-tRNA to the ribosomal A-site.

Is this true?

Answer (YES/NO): NO